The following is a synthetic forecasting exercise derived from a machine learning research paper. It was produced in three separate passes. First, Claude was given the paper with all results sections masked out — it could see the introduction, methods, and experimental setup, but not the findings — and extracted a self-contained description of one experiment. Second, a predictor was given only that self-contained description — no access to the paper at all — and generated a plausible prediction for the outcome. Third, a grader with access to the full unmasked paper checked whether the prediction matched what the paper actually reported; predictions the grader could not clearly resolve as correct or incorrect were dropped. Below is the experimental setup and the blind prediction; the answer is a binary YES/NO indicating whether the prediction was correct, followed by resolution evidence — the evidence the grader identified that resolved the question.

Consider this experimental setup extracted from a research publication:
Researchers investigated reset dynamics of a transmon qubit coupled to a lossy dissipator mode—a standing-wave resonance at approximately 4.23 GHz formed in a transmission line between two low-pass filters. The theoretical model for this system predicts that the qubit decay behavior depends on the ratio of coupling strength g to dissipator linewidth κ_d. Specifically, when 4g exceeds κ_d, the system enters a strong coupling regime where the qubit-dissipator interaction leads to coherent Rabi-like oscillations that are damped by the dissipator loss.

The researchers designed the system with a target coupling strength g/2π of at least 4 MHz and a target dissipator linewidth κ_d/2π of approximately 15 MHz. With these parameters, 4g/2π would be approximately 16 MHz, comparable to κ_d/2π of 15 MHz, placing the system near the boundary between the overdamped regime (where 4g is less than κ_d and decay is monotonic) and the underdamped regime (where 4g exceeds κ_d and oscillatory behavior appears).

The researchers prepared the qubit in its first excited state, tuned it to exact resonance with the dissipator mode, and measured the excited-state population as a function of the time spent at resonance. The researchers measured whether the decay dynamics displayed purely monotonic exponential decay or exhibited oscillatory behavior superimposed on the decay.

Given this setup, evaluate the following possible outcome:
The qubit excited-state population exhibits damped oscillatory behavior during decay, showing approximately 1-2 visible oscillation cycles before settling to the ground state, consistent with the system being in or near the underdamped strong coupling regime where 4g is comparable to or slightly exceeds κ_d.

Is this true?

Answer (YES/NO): YES